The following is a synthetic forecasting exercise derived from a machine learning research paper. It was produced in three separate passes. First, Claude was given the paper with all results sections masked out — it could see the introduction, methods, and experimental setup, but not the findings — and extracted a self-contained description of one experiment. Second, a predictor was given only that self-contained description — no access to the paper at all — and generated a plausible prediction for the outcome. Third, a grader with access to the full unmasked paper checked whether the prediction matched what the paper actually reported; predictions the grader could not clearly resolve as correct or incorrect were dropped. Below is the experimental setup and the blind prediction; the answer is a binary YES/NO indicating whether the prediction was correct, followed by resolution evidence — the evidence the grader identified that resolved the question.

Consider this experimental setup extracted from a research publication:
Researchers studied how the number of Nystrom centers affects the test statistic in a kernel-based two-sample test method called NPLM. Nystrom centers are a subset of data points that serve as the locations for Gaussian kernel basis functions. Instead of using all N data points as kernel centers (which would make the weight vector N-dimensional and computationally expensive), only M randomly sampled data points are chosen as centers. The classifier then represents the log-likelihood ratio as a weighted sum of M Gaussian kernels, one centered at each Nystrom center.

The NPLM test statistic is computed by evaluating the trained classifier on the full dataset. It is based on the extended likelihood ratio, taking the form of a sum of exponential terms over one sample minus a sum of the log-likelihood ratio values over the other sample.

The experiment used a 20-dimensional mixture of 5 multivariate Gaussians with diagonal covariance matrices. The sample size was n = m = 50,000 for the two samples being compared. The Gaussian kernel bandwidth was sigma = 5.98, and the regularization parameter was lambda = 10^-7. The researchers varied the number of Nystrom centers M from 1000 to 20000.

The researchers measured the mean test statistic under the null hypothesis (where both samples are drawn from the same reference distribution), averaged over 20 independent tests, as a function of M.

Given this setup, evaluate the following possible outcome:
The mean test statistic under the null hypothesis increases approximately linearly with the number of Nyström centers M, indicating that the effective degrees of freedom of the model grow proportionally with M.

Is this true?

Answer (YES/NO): NO